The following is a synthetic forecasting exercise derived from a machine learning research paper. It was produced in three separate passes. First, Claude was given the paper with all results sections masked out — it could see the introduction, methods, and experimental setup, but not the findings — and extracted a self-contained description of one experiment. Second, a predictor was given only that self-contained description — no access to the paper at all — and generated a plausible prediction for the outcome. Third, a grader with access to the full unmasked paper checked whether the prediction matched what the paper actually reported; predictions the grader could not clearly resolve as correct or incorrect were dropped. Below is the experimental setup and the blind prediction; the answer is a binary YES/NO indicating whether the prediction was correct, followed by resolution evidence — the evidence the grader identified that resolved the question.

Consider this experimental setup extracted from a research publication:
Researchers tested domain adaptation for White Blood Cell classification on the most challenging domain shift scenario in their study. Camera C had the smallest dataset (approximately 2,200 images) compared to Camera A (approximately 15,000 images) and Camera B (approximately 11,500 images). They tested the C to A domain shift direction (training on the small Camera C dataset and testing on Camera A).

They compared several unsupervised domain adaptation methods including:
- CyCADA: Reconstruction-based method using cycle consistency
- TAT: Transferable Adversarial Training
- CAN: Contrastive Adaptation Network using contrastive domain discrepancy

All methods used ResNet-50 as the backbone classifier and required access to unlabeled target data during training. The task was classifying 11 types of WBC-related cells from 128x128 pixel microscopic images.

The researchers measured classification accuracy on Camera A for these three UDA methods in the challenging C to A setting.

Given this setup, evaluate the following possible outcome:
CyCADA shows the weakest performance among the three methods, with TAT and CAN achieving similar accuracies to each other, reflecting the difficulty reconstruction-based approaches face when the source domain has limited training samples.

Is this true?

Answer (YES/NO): NO